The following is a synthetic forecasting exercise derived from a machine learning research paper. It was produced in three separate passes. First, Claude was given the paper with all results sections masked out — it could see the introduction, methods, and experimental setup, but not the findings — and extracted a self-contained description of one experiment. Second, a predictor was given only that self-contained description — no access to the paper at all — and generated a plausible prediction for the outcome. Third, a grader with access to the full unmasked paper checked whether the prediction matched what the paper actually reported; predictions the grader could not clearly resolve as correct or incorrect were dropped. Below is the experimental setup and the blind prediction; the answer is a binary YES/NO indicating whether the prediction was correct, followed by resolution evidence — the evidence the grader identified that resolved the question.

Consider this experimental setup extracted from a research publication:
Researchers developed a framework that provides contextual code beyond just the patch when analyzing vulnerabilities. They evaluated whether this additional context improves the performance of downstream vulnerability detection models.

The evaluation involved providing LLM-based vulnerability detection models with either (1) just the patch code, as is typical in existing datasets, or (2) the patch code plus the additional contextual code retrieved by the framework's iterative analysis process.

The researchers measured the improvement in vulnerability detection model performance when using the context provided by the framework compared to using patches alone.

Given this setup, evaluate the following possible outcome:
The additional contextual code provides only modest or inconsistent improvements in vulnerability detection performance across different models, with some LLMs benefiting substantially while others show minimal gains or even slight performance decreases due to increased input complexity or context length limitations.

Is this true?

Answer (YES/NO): NO